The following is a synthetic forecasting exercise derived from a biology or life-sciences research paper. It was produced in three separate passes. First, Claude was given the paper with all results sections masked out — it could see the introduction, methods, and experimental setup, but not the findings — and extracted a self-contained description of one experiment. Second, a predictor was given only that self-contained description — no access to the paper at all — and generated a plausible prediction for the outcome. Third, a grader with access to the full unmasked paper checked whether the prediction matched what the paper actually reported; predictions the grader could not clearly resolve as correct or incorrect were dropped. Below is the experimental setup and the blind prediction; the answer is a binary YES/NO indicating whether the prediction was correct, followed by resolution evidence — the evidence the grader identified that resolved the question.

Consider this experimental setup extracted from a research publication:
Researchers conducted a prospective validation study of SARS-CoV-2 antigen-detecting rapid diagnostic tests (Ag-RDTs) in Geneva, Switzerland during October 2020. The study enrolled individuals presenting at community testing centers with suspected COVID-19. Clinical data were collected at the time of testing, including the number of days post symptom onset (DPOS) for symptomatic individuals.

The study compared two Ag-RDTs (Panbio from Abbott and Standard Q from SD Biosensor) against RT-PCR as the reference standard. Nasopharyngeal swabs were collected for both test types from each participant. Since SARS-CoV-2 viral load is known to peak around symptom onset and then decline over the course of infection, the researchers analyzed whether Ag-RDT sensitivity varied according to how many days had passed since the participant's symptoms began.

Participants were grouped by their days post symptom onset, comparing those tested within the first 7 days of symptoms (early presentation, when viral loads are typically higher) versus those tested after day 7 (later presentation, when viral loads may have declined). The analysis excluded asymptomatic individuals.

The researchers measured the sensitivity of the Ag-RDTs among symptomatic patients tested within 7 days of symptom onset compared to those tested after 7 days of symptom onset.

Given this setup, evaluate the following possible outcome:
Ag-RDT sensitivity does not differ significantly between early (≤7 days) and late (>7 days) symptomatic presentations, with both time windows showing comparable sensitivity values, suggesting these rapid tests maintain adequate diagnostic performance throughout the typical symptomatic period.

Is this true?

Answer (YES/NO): NO